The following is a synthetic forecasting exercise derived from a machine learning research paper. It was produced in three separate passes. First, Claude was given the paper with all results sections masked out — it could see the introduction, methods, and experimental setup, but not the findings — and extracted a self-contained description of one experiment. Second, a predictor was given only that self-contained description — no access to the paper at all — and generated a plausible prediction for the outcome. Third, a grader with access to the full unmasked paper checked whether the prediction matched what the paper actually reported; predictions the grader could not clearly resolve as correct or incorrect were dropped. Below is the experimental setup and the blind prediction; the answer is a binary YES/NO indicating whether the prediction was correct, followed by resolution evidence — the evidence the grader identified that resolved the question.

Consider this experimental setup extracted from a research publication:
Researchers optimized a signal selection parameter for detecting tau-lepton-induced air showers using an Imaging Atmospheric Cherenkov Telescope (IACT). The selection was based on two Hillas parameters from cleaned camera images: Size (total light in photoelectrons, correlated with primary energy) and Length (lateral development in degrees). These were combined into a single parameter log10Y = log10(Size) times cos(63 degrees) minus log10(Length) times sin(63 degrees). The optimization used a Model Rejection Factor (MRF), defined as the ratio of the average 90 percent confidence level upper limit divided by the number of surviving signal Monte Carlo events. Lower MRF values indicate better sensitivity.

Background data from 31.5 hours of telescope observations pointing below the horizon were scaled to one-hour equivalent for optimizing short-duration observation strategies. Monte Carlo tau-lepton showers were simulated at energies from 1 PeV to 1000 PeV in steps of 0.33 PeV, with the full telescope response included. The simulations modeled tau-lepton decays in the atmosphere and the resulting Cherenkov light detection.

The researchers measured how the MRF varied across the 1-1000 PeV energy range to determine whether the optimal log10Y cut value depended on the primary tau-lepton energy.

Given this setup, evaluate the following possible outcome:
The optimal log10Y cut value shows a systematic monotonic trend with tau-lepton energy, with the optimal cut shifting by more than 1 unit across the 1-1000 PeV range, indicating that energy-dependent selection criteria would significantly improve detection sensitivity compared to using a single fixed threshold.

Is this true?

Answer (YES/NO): NO